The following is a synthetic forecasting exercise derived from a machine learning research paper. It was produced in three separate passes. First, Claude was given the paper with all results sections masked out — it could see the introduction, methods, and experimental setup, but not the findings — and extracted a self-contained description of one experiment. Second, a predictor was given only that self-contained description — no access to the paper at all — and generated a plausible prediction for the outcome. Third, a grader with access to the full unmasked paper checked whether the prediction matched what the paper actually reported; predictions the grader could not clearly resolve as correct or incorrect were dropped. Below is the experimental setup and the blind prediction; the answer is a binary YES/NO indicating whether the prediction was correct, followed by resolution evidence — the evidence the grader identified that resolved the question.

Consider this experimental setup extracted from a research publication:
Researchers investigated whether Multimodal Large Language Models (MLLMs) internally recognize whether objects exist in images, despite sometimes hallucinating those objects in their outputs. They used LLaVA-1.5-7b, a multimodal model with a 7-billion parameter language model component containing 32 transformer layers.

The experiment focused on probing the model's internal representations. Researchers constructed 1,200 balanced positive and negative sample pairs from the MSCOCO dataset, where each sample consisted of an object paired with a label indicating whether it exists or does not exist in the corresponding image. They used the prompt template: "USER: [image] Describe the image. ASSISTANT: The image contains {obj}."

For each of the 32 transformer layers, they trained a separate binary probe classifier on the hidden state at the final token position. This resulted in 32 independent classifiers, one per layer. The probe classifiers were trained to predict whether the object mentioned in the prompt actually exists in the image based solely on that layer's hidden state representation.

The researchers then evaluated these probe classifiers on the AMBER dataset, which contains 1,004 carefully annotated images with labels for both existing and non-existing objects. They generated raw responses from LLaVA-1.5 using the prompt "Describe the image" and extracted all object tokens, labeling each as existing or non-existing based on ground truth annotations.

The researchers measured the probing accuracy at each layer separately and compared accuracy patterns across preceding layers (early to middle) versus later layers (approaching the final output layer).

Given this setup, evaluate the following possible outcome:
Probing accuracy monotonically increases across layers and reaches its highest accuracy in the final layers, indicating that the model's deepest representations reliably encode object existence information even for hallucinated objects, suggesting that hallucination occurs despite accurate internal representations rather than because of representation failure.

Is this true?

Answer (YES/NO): NO